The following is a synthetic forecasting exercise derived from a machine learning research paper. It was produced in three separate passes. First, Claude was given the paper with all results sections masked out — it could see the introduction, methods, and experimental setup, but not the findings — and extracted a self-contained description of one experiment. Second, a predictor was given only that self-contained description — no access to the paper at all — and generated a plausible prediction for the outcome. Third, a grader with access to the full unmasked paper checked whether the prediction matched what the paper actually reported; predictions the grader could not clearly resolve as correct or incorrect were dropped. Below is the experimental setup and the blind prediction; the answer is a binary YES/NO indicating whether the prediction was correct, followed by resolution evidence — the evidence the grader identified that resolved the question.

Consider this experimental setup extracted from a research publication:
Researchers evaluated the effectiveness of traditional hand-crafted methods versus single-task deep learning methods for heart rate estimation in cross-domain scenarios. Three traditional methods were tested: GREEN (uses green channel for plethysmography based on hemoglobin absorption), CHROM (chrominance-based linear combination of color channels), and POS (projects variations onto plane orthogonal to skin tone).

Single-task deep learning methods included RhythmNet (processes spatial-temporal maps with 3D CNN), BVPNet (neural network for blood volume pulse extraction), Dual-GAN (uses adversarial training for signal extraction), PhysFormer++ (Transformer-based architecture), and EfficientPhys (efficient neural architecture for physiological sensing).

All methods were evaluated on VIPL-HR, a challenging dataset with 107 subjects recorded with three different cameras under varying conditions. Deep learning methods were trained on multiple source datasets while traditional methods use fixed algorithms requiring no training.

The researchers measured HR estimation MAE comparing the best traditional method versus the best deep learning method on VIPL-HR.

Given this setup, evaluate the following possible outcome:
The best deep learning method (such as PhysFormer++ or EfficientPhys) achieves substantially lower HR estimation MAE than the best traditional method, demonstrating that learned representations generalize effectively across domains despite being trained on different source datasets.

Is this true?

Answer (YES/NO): YES